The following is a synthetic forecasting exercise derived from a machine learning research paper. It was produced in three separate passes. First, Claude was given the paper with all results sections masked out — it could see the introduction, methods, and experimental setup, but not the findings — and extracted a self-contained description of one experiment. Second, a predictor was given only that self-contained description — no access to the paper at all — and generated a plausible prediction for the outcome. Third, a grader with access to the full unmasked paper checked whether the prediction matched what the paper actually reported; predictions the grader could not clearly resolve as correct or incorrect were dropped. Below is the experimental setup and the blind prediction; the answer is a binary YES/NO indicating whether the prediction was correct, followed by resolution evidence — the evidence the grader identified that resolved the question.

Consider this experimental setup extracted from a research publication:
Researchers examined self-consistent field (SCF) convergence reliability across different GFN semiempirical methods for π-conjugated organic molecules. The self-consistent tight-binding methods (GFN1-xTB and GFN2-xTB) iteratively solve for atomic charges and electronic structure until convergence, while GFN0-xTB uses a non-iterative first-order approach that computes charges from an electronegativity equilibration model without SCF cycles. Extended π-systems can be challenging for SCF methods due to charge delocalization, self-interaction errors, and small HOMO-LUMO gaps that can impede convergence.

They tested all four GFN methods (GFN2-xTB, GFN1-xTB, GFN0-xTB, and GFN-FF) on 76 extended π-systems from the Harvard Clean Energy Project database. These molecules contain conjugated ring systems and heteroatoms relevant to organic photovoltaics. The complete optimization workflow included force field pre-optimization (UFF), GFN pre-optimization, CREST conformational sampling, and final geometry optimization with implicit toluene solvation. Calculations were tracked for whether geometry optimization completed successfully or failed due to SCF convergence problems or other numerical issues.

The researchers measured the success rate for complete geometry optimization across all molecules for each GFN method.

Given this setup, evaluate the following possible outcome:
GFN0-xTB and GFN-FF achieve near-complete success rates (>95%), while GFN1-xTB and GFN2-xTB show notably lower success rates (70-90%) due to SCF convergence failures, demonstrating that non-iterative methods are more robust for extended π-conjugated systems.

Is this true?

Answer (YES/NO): NO